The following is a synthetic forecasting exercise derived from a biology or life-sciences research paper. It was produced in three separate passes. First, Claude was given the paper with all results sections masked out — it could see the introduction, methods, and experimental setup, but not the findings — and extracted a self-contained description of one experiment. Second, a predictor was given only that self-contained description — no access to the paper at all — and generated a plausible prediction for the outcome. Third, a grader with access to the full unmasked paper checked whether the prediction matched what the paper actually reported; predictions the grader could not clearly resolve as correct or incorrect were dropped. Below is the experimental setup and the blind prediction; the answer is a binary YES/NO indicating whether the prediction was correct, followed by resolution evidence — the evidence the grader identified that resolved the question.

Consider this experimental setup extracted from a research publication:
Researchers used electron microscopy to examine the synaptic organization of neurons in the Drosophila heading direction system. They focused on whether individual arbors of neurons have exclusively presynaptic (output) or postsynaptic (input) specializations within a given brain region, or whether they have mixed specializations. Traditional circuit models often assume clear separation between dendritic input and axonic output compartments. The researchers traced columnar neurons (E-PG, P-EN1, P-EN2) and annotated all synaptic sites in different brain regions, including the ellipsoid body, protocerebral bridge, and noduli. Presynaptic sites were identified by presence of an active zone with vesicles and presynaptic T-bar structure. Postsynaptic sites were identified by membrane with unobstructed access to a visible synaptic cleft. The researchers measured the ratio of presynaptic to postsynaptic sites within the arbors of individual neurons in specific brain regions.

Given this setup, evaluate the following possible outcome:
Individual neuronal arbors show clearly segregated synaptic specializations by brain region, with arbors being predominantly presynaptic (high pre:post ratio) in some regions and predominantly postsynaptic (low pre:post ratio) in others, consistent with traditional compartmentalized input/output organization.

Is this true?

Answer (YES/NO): NO